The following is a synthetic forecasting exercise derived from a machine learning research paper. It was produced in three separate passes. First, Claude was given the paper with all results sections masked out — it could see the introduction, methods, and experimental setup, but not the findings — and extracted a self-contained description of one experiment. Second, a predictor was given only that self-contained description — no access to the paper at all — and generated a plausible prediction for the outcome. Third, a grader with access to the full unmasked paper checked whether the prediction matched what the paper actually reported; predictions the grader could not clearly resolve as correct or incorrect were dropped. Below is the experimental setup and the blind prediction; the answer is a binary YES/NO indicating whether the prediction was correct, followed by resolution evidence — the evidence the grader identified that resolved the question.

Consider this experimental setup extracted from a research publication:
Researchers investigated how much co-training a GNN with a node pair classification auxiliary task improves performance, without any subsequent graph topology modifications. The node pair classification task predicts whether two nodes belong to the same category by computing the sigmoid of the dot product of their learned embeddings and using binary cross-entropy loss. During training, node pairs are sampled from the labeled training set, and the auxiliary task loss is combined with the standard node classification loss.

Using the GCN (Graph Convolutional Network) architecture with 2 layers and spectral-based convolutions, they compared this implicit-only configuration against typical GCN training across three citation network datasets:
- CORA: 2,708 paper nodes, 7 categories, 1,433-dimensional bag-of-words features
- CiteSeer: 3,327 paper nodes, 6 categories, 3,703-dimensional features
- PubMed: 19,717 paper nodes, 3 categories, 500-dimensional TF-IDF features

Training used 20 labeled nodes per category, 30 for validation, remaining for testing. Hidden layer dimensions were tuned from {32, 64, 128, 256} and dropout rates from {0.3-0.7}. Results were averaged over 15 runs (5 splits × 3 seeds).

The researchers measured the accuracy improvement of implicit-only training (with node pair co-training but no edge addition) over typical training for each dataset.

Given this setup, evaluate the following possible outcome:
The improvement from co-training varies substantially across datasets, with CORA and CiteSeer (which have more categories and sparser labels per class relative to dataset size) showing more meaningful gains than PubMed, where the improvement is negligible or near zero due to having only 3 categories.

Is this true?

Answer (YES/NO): YES